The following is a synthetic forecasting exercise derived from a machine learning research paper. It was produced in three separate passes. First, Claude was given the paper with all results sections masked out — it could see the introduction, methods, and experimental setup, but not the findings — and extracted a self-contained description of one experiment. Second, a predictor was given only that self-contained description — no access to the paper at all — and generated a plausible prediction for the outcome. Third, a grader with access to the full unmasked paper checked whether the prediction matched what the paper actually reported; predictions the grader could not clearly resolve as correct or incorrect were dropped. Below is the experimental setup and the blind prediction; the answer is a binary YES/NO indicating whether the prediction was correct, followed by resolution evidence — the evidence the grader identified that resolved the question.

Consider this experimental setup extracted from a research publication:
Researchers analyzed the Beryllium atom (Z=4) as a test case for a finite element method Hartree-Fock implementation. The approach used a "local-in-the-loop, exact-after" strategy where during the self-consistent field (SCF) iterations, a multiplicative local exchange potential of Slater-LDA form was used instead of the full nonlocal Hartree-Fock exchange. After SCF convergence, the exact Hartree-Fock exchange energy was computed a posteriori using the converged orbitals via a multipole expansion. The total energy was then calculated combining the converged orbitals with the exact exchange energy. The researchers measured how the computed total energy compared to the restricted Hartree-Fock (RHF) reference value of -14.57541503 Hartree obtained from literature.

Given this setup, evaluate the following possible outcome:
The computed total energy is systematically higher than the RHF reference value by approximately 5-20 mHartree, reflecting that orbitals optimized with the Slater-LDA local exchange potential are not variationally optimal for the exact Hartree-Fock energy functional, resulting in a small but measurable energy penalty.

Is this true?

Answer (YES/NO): NO